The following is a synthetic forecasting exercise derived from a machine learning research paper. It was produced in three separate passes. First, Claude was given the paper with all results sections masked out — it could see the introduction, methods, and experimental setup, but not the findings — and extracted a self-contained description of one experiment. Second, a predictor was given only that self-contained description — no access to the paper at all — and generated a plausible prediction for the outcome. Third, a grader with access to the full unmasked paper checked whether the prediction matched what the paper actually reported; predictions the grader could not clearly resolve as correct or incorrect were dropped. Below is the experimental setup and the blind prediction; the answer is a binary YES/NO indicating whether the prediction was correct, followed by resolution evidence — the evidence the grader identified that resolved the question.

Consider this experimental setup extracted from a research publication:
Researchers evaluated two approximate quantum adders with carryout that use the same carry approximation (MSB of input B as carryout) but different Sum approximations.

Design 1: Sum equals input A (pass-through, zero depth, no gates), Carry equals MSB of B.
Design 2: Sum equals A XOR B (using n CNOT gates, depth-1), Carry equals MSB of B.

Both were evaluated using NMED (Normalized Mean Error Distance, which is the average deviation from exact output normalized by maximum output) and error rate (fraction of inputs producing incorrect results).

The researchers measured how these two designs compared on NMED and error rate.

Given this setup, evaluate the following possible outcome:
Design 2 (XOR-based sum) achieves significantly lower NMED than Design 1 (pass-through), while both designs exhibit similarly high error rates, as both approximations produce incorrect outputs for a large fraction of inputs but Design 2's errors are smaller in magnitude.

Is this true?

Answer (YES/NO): NO